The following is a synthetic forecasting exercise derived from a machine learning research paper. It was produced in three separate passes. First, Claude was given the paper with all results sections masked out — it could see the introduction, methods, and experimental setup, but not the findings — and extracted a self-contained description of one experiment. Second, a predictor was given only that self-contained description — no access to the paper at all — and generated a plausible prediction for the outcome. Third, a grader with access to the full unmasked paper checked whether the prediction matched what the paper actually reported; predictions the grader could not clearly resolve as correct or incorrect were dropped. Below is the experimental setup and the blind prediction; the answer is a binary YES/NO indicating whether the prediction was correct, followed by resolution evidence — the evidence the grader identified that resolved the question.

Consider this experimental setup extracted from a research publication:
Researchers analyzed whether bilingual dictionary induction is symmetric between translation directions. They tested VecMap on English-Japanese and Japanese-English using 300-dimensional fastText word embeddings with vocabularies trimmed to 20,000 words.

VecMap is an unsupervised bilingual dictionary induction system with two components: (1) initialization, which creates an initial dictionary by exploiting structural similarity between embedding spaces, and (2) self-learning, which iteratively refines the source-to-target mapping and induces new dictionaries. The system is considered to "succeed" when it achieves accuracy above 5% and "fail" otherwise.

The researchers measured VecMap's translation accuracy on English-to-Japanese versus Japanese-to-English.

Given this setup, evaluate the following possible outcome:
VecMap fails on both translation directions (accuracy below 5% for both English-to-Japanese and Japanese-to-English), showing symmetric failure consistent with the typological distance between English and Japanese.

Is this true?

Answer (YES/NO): NO